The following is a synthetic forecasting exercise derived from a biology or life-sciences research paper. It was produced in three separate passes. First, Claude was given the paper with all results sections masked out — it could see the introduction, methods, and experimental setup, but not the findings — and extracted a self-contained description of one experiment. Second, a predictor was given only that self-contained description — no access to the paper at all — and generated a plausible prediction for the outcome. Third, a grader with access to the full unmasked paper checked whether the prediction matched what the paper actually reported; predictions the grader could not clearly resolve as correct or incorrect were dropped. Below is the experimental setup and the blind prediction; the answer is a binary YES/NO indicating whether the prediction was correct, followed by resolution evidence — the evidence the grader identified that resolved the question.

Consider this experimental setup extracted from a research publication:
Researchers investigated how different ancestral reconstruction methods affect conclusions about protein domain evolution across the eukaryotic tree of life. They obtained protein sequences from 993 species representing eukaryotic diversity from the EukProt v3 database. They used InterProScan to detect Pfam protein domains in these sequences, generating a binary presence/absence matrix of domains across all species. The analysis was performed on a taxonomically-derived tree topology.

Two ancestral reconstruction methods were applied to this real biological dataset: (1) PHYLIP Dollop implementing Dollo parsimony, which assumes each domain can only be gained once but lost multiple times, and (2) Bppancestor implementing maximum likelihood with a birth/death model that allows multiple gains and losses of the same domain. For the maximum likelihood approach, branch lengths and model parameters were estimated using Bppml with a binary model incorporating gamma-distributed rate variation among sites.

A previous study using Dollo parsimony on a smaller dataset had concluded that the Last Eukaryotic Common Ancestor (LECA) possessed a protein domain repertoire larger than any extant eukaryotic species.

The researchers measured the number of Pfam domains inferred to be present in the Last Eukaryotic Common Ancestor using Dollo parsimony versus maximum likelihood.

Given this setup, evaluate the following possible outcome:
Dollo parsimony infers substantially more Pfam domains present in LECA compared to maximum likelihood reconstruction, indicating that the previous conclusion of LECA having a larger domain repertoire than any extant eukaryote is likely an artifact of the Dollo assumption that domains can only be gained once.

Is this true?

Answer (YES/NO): YES